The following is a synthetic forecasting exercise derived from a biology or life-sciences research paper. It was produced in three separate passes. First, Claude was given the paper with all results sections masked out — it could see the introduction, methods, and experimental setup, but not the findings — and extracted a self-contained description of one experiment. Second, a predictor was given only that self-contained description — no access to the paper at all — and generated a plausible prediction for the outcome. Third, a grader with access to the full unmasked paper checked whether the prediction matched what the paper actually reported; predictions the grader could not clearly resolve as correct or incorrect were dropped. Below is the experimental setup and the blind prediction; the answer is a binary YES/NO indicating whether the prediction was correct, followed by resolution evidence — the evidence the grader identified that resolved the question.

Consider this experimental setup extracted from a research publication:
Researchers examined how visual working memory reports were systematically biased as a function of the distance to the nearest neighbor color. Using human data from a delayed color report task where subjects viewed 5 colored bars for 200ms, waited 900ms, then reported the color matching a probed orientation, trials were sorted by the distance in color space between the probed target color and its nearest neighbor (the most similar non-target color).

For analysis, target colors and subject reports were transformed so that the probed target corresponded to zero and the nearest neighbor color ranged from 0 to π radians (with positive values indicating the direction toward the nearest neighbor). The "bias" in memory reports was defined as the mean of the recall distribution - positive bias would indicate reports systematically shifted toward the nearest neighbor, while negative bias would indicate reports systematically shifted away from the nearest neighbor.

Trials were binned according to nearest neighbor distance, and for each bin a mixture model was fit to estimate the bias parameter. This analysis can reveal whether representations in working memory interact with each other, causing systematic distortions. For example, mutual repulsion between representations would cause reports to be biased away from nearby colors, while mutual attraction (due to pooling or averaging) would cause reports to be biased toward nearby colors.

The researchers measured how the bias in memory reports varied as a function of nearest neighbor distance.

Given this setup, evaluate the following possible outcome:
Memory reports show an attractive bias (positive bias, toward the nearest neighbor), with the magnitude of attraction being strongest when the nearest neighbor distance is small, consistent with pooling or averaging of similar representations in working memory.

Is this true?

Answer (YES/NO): NO